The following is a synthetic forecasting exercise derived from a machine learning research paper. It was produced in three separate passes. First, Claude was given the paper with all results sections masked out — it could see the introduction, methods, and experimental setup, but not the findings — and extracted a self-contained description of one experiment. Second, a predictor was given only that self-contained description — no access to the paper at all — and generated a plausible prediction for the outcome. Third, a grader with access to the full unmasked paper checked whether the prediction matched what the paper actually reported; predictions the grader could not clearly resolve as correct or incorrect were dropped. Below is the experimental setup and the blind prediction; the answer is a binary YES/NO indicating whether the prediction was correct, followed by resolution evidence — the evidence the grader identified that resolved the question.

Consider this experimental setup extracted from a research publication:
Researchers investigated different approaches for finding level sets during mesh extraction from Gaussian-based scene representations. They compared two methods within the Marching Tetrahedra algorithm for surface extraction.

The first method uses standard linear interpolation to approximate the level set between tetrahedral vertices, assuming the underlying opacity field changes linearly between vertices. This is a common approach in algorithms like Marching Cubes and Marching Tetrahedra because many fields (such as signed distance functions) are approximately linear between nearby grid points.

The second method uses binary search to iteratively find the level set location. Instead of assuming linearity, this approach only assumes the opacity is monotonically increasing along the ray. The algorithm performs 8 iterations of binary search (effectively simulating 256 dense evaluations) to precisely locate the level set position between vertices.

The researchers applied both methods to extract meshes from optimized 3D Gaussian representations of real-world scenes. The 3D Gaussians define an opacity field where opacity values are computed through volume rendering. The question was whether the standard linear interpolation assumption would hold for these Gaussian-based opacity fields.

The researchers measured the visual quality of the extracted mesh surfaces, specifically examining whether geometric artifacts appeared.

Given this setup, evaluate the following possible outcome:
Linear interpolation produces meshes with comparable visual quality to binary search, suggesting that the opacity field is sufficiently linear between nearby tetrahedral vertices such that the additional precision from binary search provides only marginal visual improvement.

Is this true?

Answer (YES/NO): NO